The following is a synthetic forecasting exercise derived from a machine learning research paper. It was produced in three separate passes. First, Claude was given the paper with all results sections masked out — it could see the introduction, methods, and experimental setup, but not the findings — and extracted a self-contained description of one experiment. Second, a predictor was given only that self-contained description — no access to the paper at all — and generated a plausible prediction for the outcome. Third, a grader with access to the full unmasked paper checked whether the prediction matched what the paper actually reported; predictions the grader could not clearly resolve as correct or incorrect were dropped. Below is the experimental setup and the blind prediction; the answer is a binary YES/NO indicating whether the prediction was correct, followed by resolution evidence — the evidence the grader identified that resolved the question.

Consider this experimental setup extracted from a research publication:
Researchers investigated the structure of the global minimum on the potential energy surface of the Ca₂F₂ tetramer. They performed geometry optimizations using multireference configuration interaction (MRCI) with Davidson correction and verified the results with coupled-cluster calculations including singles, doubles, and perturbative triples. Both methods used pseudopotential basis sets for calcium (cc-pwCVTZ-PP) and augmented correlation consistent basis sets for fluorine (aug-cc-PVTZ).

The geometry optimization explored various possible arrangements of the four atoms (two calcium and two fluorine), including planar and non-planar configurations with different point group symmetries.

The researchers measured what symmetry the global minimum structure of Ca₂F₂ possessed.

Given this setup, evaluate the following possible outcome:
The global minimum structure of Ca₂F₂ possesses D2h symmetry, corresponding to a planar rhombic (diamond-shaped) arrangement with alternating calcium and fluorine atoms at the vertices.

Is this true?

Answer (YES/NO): YES